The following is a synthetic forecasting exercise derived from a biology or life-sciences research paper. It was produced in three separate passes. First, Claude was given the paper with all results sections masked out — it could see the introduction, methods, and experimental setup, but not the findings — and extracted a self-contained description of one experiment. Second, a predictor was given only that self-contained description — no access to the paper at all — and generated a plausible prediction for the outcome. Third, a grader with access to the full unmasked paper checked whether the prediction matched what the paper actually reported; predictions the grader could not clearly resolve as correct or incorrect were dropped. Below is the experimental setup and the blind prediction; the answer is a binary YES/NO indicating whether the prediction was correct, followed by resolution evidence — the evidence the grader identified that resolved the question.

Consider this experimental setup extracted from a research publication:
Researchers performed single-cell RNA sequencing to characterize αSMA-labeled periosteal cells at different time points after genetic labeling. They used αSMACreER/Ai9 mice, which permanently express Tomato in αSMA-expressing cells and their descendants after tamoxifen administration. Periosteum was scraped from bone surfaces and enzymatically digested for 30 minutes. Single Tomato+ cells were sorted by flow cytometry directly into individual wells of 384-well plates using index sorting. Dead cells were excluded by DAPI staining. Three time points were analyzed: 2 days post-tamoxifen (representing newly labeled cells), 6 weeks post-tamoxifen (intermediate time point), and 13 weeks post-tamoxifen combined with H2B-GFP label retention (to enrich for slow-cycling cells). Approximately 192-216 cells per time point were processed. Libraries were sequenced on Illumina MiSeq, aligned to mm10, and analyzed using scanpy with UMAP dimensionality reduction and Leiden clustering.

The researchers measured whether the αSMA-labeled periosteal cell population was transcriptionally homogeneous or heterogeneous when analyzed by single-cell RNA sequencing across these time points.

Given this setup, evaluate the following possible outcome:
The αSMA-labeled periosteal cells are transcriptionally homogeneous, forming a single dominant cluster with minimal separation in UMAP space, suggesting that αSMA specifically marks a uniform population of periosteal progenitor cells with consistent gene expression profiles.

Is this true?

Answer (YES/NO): NO